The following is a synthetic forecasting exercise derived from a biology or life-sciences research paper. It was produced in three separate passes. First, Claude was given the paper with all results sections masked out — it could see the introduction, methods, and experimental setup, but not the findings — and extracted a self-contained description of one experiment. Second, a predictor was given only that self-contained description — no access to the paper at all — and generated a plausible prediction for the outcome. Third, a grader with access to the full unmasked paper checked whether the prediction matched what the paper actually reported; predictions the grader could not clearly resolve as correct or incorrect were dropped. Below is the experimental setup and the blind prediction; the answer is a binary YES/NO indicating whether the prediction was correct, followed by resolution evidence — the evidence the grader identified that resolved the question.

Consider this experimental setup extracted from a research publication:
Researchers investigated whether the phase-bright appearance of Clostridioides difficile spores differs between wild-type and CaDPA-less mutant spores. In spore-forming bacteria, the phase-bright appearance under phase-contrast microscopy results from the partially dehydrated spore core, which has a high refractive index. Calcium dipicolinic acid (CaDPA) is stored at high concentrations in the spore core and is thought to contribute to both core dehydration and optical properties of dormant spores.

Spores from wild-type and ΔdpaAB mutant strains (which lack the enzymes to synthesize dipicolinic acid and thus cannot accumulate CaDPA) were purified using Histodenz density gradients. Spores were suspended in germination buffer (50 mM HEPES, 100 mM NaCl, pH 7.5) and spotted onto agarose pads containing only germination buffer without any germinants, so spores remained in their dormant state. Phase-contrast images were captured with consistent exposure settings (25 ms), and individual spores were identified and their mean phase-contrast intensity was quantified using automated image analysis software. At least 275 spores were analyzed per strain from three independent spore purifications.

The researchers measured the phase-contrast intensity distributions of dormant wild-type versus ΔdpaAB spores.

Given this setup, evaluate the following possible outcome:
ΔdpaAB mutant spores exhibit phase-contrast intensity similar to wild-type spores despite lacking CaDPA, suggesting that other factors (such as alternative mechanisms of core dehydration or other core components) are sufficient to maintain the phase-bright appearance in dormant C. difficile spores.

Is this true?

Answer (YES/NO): NO